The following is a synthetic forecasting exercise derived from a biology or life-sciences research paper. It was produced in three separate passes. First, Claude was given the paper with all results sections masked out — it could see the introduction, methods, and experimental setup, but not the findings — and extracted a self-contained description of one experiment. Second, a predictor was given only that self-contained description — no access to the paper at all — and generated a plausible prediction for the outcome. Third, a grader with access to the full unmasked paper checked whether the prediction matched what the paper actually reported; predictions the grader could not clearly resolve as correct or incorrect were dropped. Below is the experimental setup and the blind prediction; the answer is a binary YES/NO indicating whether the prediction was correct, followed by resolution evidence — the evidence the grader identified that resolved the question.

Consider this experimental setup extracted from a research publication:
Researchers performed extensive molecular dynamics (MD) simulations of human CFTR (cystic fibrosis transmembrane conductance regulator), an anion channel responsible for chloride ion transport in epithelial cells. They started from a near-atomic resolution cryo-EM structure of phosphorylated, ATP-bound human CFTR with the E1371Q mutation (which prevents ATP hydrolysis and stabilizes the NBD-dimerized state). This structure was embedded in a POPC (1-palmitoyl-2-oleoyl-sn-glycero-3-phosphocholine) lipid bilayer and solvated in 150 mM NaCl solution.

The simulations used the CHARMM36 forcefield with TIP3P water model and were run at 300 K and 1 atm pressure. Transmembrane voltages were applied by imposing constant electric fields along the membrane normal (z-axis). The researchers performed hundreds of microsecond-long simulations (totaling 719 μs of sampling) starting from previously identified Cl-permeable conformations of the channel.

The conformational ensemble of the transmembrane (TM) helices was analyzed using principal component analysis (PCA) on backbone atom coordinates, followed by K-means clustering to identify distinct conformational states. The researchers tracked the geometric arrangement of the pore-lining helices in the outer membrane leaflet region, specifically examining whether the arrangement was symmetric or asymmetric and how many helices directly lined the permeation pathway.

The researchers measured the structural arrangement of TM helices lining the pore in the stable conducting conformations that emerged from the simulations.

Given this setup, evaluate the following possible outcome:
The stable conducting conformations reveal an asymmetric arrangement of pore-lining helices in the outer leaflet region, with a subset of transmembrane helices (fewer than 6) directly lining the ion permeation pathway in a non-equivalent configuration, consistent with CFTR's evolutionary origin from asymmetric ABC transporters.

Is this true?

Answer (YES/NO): NO